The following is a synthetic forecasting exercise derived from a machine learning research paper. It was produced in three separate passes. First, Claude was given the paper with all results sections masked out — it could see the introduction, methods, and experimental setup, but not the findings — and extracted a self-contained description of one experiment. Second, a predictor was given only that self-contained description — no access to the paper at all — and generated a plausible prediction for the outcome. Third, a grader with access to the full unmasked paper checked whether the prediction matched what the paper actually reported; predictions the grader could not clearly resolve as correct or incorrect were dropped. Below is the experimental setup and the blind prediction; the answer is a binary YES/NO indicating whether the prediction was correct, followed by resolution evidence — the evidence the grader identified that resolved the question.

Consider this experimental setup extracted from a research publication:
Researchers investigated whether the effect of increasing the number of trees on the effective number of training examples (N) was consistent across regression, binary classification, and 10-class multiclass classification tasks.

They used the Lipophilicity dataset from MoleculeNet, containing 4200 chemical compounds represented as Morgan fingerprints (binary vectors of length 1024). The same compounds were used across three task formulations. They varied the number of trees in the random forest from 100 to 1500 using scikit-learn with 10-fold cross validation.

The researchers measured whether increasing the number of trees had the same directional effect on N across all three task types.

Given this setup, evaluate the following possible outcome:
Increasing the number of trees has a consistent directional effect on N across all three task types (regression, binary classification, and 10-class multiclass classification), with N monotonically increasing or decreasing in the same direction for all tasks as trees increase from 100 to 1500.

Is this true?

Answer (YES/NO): YES